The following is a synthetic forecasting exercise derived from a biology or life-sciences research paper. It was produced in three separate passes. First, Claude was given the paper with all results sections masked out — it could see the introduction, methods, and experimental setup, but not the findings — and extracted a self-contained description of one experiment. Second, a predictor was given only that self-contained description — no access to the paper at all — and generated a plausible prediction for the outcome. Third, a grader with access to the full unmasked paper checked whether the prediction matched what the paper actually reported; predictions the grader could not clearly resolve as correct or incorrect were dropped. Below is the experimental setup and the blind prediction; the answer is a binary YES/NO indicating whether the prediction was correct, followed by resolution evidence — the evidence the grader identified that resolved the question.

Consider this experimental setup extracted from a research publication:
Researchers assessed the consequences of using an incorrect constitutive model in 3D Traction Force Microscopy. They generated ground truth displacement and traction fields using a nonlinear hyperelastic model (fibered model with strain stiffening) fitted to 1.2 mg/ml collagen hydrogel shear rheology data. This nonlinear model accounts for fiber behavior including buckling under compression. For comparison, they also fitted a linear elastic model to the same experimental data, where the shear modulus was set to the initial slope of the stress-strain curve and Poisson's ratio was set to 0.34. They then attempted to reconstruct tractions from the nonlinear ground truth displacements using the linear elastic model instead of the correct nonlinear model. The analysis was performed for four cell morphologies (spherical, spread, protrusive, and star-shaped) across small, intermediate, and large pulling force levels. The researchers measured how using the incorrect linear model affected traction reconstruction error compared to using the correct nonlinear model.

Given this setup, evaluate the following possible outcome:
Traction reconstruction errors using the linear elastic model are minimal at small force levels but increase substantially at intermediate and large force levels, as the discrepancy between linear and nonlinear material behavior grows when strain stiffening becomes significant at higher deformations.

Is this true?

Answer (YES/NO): NO